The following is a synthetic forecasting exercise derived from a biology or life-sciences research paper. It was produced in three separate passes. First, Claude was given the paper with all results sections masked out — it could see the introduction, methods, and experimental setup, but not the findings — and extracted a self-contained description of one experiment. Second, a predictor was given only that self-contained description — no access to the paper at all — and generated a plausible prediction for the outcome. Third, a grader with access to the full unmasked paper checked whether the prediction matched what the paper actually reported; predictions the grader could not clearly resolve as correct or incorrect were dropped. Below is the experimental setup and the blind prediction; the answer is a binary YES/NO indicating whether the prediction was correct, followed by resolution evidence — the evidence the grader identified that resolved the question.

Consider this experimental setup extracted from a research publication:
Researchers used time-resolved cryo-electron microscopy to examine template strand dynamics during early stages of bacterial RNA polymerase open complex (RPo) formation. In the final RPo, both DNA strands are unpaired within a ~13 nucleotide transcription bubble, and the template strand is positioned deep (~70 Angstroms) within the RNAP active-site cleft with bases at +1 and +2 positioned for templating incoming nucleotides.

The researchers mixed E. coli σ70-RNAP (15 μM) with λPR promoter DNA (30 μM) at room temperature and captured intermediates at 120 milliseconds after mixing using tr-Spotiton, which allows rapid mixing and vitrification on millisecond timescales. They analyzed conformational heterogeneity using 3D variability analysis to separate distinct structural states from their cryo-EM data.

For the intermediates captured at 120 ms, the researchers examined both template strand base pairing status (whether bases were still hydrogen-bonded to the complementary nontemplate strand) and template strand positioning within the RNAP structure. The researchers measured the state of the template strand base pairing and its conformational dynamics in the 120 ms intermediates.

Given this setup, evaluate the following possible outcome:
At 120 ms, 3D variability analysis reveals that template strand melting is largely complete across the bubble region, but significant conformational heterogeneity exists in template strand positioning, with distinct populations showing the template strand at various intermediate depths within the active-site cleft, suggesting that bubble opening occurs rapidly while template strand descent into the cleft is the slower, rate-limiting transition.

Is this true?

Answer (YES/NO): NO